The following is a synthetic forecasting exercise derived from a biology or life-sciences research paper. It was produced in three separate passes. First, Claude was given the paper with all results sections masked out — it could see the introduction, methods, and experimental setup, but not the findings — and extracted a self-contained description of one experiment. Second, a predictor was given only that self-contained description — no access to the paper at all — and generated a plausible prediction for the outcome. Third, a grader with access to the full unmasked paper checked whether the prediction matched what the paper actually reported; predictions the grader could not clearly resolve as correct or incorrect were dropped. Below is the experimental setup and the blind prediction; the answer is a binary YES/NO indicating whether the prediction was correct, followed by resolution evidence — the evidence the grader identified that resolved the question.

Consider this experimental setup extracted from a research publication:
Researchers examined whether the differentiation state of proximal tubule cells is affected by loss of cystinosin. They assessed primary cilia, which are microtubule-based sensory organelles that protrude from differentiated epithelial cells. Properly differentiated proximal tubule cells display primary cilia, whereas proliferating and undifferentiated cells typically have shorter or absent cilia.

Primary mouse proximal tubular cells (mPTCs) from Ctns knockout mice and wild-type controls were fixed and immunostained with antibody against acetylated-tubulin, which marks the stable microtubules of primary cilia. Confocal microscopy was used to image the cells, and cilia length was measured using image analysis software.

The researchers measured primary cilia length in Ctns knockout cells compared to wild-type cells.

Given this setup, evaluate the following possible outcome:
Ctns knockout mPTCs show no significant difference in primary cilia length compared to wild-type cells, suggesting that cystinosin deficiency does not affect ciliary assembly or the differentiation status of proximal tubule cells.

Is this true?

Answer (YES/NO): NO